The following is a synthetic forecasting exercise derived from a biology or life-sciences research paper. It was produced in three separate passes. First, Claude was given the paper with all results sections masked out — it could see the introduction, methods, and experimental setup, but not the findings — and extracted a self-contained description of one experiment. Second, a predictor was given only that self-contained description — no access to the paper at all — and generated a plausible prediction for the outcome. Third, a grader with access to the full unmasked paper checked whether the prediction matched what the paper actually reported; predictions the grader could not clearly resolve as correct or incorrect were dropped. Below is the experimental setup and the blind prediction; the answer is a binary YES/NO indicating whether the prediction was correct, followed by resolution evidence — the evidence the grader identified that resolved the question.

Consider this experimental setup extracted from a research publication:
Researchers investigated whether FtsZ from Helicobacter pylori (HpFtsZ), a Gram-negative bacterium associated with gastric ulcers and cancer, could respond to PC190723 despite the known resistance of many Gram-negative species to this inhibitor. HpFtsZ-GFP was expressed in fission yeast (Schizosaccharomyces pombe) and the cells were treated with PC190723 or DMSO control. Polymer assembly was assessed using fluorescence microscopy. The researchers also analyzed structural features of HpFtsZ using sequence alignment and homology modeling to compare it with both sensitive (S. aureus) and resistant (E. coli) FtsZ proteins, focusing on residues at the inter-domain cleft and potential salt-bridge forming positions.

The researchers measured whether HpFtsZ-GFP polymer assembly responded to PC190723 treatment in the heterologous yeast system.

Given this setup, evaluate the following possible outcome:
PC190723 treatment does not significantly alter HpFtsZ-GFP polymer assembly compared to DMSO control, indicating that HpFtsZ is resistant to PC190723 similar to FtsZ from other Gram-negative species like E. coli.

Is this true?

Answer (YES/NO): NO